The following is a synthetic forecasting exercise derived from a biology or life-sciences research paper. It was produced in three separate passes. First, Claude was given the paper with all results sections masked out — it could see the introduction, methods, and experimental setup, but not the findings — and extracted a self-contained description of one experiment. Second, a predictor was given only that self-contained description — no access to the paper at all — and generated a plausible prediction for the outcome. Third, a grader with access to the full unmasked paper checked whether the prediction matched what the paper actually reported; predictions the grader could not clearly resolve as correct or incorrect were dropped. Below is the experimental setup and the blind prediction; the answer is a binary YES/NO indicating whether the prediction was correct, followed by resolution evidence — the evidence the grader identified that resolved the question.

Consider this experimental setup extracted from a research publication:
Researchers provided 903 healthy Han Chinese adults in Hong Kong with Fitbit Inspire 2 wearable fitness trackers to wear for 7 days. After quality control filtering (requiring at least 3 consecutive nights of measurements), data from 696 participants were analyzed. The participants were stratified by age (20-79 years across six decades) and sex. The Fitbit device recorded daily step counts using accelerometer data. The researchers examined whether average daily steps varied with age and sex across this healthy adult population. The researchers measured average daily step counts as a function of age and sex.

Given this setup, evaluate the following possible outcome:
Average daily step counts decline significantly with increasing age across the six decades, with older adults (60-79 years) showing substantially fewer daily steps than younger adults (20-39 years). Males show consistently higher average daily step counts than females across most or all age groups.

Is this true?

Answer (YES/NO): NO